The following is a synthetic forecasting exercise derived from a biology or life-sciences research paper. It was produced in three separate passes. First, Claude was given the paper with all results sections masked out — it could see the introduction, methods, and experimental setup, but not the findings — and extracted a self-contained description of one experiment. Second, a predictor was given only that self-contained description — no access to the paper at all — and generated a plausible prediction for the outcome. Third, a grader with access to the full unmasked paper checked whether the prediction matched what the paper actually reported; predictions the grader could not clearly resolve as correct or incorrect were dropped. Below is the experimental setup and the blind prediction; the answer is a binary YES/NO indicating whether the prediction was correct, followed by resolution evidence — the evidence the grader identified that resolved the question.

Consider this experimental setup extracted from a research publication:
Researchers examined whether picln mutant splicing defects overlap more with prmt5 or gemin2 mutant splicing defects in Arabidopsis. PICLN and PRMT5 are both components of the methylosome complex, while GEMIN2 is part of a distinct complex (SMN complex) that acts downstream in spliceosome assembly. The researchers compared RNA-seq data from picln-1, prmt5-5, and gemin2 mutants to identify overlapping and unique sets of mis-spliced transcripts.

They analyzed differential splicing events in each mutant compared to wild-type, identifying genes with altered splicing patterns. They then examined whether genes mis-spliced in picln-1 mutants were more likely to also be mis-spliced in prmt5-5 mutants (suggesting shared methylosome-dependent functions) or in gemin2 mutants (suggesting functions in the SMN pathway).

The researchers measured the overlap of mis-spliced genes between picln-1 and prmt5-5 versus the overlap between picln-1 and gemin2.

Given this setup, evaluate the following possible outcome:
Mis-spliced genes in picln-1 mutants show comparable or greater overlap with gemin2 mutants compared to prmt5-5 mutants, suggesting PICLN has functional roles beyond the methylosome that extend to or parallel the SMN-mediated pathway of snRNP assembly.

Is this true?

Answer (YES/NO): NO